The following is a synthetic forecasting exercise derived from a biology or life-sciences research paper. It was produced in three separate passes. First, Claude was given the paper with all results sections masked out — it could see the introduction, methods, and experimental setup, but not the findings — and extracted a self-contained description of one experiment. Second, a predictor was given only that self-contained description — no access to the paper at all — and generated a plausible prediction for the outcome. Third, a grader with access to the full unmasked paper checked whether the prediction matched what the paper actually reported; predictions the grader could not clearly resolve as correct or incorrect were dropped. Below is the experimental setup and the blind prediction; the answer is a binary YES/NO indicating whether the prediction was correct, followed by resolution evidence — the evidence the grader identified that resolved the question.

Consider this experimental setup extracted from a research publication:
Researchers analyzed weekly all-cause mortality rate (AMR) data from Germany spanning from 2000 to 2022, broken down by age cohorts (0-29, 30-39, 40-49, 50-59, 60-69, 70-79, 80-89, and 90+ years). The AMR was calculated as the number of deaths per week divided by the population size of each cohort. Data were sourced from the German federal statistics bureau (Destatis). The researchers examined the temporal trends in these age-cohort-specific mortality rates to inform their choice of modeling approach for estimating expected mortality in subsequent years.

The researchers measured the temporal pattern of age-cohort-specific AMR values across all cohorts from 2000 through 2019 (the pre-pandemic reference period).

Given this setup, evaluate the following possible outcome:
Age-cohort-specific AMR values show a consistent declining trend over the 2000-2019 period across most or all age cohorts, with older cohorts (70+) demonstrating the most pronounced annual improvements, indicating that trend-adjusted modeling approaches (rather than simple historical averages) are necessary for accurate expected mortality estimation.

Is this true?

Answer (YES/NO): NO